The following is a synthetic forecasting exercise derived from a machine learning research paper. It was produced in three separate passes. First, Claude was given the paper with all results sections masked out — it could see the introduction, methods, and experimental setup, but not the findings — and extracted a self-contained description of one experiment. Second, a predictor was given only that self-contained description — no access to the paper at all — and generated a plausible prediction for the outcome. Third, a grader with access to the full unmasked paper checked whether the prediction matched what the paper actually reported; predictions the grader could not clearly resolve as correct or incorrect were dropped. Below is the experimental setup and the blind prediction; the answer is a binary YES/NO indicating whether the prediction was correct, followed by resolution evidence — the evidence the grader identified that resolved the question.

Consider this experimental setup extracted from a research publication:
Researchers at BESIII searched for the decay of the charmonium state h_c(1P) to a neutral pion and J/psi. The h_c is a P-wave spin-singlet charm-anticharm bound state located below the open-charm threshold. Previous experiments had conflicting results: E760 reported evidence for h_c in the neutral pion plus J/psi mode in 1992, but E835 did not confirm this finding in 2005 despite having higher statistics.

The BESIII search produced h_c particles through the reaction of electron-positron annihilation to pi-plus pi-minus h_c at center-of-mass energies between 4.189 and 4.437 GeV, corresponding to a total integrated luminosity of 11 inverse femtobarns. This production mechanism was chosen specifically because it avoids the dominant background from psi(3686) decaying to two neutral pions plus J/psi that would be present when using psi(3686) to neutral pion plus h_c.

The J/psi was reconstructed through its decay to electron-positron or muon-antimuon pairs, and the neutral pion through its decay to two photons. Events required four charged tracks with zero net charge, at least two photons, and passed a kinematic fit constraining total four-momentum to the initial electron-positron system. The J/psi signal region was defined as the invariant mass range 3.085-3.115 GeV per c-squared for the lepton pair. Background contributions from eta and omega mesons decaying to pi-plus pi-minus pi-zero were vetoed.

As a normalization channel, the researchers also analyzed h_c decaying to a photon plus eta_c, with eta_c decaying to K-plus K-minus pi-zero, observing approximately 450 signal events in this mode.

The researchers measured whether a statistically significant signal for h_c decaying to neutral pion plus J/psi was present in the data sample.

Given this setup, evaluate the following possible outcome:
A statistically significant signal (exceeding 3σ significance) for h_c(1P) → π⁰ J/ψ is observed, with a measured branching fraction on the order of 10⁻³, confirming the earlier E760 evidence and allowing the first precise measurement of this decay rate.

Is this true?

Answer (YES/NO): NO